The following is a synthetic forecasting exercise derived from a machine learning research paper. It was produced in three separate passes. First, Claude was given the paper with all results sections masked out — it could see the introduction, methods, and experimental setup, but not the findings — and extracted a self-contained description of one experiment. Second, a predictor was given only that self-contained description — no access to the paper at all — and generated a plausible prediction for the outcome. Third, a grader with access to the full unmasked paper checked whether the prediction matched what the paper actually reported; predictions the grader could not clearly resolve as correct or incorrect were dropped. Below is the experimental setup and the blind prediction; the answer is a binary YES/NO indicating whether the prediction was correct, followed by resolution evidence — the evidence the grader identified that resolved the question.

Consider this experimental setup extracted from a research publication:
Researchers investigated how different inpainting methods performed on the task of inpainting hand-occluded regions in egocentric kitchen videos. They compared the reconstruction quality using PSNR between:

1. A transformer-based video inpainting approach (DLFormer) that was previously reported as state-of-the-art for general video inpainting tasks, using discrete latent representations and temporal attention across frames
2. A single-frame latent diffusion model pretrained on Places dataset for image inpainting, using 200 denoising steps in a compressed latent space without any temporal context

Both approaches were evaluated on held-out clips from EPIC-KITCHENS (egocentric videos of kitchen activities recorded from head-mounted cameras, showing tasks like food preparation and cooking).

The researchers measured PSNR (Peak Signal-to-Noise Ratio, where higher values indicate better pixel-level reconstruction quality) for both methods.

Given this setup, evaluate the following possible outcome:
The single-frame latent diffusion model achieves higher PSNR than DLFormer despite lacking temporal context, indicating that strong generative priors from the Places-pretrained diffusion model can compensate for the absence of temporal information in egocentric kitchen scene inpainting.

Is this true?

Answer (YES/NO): YES